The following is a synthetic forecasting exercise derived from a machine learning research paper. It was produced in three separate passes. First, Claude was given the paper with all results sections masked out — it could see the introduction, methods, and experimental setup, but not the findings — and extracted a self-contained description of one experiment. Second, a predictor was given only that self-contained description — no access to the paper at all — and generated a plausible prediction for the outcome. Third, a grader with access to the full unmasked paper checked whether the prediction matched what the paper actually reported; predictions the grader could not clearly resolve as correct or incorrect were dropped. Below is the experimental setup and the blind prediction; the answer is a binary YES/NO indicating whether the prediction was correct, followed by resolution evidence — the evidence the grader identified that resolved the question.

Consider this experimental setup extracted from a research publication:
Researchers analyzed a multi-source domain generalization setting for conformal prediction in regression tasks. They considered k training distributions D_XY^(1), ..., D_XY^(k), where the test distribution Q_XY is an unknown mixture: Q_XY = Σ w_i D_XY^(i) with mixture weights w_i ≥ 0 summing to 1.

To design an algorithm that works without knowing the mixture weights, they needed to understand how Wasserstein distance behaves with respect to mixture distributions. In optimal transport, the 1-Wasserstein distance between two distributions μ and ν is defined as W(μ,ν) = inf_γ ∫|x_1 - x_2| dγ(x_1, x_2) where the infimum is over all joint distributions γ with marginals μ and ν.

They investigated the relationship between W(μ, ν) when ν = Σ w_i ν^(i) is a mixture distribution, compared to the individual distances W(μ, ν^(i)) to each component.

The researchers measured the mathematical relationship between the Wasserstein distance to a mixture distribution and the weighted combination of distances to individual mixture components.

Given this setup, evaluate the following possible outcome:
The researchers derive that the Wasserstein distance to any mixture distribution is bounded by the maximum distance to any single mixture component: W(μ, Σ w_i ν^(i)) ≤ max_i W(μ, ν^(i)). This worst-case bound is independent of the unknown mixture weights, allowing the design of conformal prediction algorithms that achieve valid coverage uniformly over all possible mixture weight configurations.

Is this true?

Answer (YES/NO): NO